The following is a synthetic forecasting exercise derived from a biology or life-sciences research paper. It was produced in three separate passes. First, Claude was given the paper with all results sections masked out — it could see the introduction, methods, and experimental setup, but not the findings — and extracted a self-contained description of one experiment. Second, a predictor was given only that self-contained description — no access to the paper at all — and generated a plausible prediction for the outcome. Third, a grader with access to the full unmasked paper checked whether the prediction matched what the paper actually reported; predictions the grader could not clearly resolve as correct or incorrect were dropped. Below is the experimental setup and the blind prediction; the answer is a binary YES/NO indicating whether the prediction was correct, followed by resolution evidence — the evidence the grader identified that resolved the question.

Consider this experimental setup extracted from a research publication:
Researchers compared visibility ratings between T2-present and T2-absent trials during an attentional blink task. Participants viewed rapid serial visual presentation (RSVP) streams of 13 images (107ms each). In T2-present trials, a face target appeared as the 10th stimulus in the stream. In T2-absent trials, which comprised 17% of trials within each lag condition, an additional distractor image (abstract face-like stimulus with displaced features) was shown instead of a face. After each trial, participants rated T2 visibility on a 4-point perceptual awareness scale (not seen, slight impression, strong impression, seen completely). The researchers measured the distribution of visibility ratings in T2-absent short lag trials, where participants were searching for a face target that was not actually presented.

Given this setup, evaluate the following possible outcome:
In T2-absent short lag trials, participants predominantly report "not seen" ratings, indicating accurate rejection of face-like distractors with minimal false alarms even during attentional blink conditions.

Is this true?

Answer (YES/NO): YES